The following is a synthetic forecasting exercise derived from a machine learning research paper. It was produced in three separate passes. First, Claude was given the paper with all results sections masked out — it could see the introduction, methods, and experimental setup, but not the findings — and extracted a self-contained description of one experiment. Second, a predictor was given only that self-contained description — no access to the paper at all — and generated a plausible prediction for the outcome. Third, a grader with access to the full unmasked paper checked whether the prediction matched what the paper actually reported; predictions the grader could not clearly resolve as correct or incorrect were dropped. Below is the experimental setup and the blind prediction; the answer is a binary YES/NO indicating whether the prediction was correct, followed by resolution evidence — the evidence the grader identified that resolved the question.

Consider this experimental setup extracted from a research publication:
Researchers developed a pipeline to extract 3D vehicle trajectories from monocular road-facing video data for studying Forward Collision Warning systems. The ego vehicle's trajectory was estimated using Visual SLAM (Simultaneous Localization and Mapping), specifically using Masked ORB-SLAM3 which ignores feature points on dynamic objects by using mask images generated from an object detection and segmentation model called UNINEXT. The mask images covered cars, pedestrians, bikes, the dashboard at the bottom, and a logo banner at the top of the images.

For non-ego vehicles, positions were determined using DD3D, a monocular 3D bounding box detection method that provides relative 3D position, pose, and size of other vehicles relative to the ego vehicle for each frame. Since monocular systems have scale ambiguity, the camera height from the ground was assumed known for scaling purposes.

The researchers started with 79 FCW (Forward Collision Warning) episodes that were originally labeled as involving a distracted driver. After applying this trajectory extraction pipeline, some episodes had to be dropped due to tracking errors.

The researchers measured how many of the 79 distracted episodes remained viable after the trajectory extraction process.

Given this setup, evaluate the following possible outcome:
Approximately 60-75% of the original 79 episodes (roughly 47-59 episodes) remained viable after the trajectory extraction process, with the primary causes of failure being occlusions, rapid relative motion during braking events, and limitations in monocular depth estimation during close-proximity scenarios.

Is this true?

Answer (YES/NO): NO